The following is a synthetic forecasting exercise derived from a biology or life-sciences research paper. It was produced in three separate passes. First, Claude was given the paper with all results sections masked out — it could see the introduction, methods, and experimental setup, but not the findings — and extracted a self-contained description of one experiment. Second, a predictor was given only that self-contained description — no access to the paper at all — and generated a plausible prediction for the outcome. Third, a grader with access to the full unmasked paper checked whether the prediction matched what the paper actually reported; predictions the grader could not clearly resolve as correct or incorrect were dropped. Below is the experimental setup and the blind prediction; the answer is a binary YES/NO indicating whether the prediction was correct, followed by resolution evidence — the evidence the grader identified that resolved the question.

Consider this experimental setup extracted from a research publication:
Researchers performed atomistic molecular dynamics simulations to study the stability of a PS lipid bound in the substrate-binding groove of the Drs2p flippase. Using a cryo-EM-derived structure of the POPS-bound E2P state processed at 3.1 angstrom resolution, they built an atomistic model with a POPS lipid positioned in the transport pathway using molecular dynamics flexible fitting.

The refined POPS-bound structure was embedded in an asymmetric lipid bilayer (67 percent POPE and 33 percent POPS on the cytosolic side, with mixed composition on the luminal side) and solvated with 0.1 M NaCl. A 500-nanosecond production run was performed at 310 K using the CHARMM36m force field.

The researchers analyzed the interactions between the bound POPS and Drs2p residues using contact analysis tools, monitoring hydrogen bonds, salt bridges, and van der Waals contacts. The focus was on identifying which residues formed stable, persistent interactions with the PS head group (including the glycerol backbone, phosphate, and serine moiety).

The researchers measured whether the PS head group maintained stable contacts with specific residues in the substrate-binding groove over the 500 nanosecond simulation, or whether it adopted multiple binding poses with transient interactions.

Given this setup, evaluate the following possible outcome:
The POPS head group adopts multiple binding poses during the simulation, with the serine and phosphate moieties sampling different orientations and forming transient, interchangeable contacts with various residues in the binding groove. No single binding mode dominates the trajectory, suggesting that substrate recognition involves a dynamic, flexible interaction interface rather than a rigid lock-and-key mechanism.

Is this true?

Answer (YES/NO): NO